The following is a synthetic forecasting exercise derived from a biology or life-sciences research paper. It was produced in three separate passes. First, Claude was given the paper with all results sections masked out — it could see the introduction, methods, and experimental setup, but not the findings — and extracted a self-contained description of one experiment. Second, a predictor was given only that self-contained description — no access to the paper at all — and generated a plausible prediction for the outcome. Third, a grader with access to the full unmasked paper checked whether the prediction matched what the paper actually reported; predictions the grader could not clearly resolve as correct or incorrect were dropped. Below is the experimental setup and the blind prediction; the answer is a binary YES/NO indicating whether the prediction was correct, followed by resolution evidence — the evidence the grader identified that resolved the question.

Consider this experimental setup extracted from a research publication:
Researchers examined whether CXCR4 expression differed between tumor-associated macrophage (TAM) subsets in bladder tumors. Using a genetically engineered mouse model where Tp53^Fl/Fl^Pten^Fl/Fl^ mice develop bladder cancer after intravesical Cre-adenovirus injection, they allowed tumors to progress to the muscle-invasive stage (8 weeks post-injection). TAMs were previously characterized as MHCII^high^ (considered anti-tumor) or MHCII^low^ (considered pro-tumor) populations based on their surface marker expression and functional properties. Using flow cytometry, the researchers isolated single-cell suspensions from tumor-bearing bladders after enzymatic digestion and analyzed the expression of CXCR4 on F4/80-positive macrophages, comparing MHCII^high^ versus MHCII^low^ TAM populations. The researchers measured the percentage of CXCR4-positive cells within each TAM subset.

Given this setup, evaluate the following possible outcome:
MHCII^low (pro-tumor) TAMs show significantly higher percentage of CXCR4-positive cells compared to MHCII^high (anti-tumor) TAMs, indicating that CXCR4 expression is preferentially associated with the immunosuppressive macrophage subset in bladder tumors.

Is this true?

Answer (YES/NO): YES